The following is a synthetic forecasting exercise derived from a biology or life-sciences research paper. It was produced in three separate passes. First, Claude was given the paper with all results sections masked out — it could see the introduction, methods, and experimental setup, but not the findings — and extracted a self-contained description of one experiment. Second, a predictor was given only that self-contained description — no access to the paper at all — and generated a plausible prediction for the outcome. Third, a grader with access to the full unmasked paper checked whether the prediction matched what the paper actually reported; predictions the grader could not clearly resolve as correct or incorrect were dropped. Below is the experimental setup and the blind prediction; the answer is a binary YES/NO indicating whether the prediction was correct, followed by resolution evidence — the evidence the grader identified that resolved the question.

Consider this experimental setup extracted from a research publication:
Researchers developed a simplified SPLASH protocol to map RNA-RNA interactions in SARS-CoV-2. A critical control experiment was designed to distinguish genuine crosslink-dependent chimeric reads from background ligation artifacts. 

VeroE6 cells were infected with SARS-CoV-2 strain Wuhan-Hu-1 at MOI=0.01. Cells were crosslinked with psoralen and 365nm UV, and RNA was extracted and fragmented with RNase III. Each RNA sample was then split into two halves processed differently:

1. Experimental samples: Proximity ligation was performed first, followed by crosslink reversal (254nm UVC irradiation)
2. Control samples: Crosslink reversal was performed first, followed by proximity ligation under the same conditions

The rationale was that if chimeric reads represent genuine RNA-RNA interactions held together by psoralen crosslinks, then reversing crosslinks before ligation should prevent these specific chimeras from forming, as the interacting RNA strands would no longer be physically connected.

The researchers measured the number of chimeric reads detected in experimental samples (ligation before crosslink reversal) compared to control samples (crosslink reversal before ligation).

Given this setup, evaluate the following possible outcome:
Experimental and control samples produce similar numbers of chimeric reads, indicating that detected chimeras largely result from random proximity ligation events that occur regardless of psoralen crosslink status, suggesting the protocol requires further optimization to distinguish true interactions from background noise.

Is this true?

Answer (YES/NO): NO